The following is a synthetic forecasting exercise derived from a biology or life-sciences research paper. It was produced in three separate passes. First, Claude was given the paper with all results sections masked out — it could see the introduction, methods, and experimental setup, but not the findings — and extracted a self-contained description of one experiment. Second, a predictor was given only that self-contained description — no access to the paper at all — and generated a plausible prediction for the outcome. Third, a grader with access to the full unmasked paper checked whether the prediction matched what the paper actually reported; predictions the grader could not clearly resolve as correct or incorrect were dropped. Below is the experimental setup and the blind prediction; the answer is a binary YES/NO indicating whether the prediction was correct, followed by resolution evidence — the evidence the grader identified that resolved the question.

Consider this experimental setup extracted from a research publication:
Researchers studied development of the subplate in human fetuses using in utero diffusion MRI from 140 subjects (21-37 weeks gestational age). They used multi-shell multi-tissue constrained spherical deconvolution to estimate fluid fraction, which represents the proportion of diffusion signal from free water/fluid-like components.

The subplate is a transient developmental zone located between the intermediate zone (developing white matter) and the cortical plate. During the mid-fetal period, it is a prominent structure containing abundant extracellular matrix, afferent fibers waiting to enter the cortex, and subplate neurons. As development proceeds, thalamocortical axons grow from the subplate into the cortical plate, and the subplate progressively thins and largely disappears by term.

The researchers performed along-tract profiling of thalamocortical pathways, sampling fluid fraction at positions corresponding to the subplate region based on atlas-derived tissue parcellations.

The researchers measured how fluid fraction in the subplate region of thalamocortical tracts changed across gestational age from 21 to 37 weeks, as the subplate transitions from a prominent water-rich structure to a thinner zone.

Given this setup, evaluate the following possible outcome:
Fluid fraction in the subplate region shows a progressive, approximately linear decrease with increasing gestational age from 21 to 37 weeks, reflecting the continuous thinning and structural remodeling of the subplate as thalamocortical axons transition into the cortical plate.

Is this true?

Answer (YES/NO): NO